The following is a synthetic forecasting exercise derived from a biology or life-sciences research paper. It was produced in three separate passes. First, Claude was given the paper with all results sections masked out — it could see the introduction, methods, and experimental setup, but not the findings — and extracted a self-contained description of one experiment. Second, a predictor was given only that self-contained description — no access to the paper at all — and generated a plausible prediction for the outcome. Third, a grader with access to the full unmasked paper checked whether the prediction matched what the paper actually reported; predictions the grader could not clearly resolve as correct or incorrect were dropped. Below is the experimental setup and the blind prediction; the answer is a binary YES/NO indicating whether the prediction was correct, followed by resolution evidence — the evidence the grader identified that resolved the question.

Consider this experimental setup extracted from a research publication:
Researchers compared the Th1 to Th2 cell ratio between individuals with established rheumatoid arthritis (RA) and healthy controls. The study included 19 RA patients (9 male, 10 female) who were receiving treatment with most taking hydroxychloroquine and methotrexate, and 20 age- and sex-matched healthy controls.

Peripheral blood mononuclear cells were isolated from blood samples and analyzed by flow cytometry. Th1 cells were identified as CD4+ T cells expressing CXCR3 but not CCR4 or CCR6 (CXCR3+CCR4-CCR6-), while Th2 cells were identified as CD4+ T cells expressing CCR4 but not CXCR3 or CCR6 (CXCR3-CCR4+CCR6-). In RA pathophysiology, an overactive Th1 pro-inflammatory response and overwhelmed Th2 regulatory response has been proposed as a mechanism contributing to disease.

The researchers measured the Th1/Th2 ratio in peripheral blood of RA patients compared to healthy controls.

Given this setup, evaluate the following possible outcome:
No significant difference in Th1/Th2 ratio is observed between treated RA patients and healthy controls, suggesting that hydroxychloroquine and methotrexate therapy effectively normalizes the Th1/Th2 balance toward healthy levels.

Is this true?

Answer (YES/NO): NO